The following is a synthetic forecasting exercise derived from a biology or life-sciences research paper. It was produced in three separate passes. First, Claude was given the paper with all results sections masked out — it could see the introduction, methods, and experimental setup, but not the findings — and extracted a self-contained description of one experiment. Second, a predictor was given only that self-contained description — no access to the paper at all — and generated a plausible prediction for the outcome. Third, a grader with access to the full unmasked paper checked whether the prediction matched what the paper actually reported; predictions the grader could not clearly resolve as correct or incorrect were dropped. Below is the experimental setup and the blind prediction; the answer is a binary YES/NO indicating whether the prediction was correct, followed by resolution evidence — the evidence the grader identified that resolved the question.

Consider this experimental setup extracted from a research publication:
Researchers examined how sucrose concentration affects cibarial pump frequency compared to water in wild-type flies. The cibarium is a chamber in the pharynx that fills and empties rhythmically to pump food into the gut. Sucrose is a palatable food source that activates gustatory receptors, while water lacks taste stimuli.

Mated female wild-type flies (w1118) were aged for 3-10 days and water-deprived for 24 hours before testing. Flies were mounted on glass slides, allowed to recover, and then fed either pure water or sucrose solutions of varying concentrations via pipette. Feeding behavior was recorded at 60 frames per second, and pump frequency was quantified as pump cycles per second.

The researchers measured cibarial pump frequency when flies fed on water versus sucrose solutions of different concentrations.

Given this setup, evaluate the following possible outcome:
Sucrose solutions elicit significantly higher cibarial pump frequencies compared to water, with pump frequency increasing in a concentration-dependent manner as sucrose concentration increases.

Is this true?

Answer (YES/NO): NO